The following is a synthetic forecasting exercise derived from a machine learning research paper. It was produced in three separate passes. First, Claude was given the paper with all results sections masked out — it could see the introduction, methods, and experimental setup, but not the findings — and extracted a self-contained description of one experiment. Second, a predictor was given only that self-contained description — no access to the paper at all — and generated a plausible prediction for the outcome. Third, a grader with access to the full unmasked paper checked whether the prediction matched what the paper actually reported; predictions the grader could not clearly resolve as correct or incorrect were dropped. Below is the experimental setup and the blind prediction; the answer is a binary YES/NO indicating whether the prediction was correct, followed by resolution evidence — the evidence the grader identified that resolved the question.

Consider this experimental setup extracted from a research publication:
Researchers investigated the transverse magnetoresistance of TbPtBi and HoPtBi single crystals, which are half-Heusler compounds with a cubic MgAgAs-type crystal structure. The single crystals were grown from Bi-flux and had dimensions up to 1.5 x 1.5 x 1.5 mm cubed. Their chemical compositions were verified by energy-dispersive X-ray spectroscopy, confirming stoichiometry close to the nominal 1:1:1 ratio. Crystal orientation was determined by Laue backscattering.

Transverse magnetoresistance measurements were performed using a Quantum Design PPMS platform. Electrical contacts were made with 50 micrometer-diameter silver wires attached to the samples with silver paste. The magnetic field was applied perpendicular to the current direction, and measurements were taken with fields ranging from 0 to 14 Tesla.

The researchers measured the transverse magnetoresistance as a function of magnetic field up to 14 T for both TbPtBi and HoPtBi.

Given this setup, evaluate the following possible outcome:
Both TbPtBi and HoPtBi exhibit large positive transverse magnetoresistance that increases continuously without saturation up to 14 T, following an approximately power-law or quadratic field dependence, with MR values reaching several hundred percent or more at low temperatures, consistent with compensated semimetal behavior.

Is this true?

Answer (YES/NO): NO